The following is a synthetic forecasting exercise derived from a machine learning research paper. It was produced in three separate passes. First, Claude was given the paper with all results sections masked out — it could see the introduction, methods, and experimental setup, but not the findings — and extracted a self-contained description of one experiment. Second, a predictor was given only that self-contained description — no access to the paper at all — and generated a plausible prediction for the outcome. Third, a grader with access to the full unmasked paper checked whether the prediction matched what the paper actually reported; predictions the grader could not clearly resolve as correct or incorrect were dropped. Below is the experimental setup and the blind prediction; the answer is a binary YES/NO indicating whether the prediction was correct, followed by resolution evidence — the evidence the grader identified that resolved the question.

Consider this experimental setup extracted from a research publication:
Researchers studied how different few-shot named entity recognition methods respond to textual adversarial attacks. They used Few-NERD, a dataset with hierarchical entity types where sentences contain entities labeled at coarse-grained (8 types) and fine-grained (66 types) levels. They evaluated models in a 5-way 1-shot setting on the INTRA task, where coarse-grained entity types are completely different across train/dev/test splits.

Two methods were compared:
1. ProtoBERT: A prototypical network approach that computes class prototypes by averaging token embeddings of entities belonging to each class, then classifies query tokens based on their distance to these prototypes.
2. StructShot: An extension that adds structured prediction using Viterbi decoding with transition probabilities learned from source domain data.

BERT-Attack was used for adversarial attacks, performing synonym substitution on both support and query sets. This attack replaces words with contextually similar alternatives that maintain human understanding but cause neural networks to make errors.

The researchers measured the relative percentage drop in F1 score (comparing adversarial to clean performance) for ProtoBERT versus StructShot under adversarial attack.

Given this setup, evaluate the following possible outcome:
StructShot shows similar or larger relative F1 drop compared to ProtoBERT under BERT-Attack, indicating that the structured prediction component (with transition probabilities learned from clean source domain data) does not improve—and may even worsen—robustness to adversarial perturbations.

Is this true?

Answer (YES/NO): NO